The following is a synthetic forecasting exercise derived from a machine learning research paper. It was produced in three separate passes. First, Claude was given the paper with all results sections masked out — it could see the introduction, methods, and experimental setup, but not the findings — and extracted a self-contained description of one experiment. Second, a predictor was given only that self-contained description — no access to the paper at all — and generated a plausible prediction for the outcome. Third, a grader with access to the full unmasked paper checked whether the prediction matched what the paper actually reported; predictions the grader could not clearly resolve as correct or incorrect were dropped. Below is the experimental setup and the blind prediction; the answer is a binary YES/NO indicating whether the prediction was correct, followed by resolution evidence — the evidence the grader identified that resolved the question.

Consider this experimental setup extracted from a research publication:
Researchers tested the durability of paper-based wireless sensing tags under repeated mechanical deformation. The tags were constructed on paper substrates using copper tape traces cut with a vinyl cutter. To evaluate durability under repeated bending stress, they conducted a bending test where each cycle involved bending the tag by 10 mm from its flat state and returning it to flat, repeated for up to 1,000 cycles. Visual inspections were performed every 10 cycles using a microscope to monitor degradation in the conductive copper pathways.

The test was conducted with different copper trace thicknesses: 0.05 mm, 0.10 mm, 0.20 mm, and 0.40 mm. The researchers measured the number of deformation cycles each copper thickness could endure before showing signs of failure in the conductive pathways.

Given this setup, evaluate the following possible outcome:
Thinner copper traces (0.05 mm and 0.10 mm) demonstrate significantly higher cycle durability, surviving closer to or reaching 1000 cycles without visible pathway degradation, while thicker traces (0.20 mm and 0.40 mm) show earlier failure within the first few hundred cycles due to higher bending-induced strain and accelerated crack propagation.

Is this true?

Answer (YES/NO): NO